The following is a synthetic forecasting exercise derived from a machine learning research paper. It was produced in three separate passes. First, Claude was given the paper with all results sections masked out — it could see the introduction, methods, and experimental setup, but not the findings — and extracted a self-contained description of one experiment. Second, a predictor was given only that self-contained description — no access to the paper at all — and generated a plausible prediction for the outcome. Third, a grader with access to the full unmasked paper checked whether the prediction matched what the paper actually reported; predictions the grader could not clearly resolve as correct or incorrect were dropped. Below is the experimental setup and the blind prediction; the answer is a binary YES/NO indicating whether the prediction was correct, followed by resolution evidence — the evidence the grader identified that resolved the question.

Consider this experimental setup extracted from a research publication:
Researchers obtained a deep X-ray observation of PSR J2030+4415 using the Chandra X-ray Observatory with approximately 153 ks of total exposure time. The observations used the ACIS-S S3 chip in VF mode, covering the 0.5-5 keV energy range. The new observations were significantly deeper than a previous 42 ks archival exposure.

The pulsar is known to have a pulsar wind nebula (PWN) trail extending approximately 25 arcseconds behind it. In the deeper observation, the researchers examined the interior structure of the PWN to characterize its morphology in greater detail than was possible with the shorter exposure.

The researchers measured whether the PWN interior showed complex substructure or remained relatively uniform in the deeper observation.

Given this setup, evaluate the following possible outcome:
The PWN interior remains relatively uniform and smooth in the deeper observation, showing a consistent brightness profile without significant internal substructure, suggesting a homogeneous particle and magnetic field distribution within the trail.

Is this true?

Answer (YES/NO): NO